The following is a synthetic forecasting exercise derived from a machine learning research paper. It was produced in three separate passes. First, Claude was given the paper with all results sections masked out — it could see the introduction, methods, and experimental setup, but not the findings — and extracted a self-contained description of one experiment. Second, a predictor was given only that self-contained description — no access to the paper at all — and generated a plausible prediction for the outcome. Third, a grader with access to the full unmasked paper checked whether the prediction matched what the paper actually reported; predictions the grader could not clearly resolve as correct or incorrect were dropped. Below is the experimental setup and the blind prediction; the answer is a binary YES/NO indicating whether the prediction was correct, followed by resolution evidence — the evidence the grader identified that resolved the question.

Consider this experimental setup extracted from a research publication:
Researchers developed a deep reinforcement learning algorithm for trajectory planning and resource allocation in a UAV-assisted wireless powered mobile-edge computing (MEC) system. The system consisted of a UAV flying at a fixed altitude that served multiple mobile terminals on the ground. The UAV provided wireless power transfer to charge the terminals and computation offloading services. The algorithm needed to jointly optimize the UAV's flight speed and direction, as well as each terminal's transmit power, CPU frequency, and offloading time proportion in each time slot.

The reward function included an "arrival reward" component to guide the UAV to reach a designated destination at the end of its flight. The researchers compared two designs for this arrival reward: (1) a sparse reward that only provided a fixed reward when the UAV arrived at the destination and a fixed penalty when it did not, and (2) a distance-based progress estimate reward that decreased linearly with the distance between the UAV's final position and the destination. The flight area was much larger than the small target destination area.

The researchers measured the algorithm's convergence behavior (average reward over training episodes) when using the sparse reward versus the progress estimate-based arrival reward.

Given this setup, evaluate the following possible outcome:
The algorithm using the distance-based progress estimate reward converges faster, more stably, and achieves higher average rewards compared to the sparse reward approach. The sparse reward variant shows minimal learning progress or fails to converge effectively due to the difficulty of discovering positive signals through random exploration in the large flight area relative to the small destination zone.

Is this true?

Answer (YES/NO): NO